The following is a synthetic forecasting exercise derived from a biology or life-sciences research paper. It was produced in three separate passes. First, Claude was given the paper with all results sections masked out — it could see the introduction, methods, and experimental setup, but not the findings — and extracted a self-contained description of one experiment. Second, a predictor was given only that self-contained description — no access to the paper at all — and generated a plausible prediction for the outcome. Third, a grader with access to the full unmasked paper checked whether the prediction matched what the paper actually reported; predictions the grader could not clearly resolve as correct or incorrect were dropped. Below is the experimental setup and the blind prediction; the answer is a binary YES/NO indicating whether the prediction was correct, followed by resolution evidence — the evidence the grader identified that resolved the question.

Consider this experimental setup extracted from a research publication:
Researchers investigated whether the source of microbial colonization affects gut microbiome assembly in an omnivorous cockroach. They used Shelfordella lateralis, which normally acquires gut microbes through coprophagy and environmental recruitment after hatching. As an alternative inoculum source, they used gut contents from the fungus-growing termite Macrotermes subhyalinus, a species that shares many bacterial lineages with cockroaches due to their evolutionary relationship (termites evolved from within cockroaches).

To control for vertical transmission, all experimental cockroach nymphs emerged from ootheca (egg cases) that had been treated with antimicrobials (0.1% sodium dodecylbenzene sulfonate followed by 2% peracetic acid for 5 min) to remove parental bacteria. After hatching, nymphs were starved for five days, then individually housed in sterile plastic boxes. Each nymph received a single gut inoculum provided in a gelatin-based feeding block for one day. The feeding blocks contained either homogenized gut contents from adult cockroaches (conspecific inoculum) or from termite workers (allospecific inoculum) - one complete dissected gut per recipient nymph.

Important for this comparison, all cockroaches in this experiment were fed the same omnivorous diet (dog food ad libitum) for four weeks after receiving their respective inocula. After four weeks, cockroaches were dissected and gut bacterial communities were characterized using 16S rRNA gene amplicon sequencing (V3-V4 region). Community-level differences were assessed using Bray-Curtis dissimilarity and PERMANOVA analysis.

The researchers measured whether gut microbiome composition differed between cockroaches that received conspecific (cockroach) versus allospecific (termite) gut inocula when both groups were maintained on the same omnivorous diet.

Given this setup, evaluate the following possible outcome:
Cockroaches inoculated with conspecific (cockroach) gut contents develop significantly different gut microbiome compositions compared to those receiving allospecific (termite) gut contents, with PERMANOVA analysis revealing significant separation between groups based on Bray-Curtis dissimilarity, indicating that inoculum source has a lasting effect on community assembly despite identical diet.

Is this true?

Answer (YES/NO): YES